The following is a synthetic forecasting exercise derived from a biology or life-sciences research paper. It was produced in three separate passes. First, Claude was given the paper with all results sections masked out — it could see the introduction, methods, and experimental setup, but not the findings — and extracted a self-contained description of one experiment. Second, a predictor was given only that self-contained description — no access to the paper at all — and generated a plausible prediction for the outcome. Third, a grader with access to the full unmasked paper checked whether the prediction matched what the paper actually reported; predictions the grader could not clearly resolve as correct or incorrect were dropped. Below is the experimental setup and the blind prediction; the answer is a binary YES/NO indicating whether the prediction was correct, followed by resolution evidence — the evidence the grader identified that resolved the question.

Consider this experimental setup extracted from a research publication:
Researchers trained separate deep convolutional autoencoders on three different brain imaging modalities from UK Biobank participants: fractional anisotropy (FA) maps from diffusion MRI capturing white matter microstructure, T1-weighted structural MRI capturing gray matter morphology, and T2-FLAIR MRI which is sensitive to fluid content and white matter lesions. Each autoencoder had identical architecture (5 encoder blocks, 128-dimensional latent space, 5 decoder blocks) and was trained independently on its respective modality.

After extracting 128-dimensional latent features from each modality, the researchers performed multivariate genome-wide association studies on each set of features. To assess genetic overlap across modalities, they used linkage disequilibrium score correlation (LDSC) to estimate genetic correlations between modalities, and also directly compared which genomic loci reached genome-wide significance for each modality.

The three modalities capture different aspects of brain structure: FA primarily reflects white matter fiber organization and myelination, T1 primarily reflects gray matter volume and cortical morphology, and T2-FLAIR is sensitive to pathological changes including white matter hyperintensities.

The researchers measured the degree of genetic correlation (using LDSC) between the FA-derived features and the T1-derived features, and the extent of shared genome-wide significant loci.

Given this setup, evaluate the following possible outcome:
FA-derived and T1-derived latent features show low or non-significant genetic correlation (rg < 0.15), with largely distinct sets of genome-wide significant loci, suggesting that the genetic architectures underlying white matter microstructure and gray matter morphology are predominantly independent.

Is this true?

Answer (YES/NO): NO